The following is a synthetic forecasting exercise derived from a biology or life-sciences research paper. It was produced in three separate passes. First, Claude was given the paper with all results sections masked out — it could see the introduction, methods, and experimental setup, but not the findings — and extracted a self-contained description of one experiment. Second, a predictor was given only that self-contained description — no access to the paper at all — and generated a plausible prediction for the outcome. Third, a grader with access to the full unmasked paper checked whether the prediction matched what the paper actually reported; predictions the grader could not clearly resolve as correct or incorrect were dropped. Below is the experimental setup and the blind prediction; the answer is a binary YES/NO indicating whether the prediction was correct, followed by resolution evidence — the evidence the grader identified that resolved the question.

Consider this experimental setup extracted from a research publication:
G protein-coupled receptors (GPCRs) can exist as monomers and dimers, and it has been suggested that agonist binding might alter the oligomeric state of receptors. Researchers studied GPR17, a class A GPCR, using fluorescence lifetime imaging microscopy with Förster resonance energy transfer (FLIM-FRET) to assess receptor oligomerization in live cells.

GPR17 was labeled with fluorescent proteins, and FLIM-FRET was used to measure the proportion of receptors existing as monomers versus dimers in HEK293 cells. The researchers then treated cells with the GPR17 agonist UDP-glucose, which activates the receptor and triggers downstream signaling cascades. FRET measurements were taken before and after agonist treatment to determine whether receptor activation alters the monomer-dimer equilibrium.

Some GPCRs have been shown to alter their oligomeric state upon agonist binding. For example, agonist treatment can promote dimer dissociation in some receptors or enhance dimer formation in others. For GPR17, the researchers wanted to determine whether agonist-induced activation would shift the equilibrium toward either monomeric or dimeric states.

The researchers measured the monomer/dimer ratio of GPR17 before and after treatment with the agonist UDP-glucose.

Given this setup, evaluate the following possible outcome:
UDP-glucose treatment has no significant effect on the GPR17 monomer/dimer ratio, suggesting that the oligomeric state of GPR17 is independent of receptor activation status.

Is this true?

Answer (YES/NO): YES